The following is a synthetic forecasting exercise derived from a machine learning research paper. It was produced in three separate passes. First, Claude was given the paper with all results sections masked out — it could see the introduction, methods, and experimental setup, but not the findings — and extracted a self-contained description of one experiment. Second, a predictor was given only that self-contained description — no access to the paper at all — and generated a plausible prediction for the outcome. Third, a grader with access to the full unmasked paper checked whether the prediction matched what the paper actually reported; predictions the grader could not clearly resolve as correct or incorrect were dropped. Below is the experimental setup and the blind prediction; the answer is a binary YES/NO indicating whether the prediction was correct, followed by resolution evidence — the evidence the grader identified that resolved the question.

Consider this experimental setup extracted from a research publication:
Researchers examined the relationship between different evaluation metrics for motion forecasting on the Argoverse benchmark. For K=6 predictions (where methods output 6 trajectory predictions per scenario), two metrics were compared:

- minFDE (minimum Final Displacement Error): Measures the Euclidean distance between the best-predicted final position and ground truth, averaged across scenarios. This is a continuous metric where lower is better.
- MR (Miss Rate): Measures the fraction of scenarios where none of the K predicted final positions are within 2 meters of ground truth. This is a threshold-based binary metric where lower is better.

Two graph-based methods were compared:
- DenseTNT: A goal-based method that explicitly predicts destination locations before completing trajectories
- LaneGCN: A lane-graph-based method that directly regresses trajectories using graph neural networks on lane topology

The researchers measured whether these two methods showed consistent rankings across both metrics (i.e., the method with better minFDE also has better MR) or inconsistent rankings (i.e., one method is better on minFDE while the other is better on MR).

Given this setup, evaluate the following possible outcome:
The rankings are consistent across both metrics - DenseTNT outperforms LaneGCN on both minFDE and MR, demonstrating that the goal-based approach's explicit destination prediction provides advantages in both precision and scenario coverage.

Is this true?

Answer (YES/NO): YES